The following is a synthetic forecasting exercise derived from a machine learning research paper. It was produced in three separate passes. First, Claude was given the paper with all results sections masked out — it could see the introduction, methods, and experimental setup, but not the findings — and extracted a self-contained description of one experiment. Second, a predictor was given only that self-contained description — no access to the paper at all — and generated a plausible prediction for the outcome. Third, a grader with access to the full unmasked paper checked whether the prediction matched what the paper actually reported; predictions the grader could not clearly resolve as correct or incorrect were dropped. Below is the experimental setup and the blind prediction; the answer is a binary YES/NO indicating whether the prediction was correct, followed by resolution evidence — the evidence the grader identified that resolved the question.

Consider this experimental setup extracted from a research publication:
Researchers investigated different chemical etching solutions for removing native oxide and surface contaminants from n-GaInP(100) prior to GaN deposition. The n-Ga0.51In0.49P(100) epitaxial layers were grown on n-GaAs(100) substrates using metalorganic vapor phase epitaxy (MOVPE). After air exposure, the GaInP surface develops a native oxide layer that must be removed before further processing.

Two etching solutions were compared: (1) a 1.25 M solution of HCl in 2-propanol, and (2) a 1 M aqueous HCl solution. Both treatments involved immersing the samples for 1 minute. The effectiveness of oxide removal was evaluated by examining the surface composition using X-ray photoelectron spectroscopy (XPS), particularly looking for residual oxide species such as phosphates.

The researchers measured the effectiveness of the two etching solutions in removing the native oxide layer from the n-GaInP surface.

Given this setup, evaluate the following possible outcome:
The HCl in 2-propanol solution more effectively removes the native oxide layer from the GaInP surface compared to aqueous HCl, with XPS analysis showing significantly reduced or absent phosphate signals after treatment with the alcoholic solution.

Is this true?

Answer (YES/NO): YES